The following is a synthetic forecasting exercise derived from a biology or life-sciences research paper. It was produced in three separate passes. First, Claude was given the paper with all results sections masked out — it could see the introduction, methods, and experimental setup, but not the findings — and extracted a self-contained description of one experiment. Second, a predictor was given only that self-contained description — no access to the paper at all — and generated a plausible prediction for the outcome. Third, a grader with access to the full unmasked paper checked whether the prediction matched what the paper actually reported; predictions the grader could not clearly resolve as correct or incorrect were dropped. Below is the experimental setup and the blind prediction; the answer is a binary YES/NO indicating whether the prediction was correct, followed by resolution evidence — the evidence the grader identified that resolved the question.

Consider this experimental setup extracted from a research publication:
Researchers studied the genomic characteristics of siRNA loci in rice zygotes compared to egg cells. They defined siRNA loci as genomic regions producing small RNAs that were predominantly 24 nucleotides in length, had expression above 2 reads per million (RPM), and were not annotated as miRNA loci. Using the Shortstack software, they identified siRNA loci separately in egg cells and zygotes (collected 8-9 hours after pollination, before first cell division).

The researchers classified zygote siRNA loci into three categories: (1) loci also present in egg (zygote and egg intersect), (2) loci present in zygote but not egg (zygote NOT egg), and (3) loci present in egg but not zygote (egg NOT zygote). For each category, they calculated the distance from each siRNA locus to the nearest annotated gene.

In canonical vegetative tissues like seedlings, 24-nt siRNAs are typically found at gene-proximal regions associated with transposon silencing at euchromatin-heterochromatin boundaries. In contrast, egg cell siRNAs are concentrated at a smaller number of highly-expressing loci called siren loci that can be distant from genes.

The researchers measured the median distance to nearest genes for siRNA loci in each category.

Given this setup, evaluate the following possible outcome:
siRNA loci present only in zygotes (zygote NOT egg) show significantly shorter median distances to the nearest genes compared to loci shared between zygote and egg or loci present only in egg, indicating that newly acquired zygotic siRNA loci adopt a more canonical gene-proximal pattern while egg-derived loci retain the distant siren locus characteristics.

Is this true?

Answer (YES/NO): YES